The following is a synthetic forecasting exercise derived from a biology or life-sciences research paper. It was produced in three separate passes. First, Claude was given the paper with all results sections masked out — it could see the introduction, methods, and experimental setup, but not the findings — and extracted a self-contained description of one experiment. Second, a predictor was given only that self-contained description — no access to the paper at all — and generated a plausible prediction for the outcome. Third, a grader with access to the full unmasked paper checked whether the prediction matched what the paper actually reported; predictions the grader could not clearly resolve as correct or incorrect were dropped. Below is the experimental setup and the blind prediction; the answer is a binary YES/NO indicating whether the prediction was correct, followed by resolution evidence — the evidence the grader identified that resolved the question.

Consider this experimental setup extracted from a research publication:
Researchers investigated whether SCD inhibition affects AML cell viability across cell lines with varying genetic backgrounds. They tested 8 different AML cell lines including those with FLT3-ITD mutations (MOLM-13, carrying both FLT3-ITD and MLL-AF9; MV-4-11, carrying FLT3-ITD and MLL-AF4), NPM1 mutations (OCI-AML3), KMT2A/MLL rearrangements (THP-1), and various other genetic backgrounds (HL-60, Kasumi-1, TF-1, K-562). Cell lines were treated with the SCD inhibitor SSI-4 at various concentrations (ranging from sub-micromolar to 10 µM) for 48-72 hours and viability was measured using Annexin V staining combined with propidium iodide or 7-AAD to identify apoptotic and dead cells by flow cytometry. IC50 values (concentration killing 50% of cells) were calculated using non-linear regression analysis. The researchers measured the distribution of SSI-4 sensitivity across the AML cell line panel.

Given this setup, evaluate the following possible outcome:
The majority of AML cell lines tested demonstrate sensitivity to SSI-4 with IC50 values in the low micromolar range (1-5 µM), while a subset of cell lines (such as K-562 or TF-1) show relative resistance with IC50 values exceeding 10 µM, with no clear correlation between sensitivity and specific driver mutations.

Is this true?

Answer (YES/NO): NO